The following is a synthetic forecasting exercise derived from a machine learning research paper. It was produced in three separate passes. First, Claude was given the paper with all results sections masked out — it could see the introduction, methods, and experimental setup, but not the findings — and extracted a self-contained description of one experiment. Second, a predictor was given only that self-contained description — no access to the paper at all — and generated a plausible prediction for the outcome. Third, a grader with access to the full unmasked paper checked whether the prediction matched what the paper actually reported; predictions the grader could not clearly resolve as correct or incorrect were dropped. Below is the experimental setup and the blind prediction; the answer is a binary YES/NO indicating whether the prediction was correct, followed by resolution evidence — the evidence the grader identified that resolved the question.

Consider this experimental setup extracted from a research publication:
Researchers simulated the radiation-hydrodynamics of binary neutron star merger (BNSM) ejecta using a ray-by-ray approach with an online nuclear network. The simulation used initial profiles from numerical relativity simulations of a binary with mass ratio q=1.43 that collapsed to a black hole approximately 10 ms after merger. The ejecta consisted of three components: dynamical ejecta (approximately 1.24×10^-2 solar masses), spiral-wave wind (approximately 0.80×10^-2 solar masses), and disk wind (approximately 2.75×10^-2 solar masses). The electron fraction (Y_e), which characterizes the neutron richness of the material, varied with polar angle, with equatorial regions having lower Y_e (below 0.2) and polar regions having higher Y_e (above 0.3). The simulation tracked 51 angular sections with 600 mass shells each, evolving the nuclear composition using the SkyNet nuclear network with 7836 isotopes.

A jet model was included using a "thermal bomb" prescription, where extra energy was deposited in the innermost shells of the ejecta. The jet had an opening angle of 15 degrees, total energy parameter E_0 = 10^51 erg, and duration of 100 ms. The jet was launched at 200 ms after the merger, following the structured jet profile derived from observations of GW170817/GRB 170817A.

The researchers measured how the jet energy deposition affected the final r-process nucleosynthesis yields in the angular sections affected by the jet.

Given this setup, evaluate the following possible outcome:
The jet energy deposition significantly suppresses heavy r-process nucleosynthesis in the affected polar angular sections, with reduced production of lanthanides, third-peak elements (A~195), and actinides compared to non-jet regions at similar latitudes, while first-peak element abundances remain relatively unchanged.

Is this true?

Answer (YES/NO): NO